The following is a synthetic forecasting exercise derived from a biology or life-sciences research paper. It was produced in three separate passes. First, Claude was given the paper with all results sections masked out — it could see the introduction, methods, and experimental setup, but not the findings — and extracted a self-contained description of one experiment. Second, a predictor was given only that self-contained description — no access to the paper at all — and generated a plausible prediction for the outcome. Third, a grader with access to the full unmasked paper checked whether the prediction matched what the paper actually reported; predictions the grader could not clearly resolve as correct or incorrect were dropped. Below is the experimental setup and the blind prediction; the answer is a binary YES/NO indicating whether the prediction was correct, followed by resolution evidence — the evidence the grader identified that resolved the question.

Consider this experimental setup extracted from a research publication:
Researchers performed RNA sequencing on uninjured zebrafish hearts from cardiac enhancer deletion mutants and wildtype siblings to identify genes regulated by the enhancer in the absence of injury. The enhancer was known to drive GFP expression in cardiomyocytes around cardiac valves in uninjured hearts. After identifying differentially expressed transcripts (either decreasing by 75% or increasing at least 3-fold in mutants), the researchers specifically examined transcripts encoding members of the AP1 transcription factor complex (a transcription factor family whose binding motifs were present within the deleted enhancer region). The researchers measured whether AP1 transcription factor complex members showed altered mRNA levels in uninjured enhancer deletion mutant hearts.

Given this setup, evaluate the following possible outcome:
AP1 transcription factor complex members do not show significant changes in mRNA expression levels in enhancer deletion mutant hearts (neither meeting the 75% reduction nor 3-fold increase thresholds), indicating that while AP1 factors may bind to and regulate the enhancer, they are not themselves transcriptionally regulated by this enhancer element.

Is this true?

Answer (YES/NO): NO